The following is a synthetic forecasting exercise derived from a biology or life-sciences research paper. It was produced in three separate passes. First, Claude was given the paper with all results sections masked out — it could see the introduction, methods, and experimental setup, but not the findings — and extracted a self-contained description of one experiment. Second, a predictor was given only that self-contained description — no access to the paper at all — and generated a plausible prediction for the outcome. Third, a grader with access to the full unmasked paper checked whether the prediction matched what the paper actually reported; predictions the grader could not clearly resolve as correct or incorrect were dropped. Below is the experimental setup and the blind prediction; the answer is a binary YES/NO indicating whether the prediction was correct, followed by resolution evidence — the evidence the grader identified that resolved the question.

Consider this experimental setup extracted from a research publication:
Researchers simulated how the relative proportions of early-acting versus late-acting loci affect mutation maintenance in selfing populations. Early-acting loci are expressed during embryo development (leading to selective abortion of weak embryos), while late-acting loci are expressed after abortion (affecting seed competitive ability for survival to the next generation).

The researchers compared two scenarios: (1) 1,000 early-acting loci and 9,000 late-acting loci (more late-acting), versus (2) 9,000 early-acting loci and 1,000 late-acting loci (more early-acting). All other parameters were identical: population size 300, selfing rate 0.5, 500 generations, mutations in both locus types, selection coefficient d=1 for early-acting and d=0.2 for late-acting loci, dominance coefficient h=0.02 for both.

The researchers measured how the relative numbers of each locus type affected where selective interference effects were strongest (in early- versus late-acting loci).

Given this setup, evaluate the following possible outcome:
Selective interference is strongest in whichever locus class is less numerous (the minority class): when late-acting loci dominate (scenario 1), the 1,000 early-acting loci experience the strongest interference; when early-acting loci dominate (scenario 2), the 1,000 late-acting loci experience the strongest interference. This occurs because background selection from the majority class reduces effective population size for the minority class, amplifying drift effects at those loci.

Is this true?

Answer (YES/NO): NO